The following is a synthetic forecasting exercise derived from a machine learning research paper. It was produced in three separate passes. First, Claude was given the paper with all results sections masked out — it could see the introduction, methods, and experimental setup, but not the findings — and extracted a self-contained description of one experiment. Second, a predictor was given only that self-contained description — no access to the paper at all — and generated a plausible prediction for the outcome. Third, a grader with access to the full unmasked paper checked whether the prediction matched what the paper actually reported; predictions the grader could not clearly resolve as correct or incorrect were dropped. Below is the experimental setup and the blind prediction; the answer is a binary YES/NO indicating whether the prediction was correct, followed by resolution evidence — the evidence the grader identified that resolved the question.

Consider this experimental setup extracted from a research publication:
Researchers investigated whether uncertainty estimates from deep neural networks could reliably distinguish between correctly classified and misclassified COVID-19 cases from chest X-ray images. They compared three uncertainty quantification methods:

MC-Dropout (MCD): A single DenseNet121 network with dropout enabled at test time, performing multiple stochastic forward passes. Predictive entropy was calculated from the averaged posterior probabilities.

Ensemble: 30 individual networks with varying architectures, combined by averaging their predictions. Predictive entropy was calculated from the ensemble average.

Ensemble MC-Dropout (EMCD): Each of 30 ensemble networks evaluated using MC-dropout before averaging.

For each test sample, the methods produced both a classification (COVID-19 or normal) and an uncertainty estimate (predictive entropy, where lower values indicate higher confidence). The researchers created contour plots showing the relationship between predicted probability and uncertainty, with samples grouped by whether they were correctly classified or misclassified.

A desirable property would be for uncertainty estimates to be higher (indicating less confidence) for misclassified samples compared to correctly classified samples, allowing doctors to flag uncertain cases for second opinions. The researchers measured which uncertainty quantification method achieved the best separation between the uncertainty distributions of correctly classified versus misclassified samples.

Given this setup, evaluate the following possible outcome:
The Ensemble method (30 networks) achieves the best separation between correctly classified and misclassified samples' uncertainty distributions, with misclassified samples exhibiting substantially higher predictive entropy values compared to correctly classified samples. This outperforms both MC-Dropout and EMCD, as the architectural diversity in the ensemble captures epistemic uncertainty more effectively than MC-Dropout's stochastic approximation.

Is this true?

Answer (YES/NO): YES